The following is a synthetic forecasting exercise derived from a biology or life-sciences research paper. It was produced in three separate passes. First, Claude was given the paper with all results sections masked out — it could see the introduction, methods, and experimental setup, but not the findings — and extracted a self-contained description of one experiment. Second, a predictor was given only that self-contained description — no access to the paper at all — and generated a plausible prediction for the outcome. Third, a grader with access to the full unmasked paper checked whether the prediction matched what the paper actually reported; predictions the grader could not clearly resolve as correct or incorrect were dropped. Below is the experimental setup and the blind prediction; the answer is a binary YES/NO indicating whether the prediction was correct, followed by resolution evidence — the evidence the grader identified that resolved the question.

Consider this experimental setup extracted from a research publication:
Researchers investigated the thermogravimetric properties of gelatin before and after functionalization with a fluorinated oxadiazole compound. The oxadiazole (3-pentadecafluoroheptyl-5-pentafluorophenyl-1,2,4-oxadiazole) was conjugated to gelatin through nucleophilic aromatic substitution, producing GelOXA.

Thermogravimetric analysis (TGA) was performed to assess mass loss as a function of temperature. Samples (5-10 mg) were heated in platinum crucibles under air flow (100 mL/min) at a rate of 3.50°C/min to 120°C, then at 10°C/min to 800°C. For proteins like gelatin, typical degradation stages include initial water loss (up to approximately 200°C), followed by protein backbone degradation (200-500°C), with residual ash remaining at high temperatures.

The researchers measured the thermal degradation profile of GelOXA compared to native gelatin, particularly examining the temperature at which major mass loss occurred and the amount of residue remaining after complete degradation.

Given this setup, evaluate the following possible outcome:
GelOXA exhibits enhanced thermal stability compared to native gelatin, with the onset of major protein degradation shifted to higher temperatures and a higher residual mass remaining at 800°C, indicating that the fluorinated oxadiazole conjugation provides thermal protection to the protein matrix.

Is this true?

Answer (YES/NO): NO